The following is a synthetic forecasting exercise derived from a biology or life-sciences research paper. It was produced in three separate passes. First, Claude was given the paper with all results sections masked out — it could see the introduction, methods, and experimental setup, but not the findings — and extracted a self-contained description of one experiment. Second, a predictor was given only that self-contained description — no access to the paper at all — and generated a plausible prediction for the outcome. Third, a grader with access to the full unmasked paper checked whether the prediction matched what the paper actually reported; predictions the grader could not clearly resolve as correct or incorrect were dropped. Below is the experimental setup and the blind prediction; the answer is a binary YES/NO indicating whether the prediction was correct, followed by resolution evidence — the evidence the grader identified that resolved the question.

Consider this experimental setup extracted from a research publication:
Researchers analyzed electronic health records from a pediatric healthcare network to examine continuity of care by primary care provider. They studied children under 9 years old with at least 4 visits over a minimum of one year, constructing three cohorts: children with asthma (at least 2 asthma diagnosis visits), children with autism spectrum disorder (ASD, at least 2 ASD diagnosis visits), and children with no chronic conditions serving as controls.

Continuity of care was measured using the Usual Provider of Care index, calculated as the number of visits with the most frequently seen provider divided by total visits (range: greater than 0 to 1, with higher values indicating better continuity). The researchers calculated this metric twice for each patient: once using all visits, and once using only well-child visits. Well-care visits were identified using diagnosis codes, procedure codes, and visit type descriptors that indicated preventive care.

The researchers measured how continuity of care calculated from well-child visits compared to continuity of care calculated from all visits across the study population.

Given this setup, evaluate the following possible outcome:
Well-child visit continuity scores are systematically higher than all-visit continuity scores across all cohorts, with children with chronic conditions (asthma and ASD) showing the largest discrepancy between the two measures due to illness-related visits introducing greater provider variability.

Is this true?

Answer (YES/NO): YES